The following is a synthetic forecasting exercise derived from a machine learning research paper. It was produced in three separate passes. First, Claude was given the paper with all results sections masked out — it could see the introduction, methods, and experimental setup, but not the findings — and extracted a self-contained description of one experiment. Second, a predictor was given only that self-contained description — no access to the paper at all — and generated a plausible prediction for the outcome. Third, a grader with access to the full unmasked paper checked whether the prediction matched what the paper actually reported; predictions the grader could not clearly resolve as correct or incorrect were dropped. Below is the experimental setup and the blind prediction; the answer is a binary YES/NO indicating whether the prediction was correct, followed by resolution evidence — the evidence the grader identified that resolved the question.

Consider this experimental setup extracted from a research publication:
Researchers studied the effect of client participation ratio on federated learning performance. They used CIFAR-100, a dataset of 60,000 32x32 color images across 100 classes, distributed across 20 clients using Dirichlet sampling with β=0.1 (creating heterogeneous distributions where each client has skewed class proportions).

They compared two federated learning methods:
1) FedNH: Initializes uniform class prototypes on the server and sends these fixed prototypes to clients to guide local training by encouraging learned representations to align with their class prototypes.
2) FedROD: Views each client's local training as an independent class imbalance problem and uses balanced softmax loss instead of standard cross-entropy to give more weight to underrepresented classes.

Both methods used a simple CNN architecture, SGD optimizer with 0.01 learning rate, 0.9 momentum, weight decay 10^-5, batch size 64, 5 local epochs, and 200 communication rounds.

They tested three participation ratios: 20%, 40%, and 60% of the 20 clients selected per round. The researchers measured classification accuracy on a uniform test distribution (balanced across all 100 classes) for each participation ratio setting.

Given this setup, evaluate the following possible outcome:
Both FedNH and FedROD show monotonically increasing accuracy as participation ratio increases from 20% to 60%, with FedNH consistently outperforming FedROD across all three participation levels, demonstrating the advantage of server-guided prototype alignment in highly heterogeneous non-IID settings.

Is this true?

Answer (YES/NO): NO